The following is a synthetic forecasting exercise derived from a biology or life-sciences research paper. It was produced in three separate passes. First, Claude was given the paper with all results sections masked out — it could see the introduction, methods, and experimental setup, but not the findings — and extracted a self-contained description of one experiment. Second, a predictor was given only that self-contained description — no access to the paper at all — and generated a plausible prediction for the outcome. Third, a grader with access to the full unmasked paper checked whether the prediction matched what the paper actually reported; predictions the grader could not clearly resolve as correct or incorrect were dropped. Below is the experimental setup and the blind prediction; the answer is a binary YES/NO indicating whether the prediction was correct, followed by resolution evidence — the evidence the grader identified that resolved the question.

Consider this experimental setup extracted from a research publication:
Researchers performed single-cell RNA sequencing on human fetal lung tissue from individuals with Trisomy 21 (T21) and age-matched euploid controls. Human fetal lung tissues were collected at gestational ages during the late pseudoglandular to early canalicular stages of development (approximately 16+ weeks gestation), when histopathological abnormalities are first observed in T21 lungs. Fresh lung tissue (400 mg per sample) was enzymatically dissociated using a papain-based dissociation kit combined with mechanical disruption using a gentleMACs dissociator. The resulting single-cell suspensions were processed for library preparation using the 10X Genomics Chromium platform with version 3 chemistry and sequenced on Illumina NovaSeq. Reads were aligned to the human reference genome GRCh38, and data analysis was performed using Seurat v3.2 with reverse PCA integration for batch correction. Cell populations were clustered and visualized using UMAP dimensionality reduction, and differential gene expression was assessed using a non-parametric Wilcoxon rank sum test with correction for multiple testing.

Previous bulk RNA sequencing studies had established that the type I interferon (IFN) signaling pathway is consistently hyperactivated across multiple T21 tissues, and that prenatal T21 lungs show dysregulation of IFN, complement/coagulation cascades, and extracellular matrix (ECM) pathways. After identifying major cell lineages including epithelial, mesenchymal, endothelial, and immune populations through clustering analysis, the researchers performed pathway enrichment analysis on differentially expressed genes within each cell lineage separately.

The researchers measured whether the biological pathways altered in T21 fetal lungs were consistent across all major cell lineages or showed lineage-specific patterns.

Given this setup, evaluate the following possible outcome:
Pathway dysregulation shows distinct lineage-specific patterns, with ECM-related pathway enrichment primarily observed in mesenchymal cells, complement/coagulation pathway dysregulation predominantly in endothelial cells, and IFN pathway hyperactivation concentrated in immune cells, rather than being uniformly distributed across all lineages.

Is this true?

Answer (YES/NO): NO